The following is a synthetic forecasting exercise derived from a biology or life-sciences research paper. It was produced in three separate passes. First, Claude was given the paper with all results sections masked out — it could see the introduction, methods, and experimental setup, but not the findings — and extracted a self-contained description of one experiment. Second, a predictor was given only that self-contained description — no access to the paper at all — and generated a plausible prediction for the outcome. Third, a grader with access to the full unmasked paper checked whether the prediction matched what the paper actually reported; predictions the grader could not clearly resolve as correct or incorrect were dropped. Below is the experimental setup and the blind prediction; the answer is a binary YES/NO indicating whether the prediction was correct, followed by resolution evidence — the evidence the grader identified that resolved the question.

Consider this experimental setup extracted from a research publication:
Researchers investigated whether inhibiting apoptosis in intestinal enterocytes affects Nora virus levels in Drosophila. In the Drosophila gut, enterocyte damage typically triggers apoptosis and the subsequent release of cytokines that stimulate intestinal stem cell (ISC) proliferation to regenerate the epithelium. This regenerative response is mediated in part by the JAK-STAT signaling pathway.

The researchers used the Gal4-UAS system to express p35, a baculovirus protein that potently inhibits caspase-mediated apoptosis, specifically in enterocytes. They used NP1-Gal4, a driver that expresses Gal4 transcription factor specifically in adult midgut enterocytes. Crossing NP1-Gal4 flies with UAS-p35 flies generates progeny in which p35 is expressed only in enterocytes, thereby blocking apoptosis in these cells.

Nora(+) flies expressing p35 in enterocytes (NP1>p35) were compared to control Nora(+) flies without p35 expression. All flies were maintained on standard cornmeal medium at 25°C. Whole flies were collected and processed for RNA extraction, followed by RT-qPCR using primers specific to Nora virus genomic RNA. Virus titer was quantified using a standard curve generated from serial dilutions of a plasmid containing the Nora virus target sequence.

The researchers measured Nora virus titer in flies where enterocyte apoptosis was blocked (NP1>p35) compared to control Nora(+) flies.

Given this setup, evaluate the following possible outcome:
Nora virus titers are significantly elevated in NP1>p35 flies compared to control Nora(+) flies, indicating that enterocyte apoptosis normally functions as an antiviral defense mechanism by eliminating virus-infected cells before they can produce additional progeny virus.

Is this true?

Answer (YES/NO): NO